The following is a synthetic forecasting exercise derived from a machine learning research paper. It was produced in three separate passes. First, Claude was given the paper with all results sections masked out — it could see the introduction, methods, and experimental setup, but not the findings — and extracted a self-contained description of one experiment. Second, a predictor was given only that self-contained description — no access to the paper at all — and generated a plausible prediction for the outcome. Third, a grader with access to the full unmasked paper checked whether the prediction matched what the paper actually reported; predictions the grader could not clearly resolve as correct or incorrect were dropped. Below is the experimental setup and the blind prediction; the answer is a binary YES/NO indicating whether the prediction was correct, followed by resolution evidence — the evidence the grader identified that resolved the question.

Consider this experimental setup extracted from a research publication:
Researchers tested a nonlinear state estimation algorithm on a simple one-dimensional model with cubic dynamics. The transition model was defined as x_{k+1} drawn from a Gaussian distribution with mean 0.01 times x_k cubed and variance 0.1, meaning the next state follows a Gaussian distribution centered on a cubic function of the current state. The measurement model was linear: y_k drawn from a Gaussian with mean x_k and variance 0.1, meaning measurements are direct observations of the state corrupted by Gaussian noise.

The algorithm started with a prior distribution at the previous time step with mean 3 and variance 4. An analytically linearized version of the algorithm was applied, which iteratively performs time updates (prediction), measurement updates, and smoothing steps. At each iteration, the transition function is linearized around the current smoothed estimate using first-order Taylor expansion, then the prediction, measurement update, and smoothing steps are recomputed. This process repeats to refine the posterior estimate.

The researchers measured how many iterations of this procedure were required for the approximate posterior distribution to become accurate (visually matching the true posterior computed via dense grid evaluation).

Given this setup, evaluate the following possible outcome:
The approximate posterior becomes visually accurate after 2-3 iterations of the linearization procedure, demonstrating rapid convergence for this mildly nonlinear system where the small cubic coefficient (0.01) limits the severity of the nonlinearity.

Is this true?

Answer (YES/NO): YES